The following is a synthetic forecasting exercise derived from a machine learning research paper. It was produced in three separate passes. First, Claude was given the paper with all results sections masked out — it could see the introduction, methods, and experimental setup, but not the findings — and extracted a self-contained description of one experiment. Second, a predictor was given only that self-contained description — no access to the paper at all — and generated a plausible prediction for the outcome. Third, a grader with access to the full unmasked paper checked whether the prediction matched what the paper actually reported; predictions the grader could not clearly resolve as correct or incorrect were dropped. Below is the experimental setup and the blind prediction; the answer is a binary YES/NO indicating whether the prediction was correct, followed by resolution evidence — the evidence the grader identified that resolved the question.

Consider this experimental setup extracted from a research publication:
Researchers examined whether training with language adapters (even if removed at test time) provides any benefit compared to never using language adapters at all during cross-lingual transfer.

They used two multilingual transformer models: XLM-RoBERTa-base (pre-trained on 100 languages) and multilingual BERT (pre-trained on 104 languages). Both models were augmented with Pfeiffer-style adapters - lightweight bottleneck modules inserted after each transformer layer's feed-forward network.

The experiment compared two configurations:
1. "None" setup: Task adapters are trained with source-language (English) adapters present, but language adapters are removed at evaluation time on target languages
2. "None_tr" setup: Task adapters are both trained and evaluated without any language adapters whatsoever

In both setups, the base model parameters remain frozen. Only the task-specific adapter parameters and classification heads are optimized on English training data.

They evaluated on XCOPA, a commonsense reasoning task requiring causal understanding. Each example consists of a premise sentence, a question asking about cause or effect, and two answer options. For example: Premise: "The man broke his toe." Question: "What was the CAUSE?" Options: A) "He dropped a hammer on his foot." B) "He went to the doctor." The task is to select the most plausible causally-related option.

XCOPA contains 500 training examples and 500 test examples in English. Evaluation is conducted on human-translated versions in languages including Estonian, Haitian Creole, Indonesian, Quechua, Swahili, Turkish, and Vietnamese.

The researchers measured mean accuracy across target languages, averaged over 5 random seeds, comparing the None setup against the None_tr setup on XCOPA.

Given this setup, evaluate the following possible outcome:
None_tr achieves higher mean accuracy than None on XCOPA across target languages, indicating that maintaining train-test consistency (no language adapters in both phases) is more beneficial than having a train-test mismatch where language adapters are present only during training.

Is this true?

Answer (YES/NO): NO